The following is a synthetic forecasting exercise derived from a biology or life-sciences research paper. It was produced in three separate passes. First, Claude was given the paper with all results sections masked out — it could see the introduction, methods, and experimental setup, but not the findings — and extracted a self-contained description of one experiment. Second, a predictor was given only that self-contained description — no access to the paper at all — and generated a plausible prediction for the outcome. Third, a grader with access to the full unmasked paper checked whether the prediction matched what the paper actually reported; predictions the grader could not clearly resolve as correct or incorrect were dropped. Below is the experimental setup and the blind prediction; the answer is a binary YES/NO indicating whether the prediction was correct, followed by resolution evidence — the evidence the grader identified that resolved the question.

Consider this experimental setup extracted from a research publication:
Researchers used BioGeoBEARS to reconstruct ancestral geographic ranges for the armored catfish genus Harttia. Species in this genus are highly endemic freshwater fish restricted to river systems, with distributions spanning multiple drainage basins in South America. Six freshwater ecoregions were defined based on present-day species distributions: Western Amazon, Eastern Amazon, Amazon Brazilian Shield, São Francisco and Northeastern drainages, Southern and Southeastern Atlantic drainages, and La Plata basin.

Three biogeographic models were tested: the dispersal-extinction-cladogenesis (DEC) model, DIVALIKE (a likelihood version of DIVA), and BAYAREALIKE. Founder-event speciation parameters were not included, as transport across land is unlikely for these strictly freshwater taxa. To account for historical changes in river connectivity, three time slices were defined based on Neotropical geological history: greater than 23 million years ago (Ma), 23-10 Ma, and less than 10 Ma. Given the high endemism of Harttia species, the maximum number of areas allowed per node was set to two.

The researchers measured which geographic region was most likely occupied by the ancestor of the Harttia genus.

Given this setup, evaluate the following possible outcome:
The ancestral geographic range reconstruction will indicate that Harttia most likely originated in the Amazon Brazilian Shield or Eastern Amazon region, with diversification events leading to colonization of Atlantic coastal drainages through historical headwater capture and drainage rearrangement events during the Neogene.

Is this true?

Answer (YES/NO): NO